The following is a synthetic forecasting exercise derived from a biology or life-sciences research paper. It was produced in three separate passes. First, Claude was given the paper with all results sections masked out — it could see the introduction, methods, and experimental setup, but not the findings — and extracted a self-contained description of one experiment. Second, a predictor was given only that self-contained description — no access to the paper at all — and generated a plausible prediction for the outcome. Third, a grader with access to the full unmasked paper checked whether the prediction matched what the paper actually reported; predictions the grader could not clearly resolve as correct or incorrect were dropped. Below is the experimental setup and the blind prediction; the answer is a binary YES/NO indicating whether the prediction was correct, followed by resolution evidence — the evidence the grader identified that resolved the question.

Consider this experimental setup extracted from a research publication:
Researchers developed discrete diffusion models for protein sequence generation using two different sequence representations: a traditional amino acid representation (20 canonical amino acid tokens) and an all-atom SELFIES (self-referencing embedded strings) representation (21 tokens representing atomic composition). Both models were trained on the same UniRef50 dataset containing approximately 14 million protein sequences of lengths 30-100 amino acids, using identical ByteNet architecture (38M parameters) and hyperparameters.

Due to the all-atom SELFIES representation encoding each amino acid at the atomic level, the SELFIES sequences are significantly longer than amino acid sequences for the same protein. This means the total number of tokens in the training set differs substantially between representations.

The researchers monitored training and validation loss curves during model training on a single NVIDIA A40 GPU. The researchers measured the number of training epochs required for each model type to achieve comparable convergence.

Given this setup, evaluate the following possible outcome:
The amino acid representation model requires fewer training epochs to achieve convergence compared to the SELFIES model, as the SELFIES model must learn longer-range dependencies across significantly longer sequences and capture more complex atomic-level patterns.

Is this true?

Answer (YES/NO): NO